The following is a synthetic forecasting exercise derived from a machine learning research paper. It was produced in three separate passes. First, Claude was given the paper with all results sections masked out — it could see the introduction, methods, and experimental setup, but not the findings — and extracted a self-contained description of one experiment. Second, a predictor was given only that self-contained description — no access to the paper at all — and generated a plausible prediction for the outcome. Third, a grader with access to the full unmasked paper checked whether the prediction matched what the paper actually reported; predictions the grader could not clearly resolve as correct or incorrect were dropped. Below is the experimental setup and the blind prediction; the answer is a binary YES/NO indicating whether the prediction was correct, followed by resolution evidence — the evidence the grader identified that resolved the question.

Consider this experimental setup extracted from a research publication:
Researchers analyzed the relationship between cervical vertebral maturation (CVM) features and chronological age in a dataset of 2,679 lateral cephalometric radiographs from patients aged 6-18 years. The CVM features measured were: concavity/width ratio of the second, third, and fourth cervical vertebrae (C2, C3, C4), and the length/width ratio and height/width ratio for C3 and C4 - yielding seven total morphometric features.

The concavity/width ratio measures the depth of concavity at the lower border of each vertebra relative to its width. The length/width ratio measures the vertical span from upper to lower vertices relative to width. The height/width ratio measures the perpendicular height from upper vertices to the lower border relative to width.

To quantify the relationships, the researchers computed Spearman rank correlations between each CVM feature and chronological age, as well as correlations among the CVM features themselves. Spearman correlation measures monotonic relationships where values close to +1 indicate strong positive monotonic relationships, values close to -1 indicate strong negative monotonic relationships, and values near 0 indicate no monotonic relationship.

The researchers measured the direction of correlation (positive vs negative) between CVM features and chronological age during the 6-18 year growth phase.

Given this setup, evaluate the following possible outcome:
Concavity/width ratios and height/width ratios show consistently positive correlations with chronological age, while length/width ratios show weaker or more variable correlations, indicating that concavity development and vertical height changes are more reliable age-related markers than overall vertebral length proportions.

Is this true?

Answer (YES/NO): NO